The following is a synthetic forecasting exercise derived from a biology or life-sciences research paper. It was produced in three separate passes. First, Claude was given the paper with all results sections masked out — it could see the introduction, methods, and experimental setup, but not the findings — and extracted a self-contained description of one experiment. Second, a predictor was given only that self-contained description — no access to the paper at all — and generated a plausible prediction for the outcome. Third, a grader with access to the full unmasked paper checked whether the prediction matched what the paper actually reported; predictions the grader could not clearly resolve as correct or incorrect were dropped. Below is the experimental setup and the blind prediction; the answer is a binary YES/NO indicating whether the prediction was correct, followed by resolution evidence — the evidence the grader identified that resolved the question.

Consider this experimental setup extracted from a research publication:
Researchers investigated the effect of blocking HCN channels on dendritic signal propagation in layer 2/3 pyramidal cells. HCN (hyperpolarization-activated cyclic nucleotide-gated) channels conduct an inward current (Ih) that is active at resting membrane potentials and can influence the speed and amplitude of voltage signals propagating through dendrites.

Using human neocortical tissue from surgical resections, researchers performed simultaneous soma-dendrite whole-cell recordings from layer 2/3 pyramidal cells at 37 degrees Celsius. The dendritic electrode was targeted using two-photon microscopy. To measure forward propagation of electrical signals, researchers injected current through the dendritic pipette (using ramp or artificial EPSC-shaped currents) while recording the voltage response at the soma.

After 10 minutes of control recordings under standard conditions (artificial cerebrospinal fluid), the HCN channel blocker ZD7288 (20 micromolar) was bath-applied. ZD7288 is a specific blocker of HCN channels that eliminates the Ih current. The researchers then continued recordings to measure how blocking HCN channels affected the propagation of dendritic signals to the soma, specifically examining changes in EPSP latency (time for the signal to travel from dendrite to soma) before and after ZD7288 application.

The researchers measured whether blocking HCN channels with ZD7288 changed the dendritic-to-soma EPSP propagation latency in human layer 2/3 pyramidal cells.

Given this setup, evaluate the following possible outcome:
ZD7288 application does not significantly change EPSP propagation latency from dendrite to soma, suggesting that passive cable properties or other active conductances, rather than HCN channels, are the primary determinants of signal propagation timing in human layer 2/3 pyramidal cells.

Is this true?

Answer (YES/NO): NO